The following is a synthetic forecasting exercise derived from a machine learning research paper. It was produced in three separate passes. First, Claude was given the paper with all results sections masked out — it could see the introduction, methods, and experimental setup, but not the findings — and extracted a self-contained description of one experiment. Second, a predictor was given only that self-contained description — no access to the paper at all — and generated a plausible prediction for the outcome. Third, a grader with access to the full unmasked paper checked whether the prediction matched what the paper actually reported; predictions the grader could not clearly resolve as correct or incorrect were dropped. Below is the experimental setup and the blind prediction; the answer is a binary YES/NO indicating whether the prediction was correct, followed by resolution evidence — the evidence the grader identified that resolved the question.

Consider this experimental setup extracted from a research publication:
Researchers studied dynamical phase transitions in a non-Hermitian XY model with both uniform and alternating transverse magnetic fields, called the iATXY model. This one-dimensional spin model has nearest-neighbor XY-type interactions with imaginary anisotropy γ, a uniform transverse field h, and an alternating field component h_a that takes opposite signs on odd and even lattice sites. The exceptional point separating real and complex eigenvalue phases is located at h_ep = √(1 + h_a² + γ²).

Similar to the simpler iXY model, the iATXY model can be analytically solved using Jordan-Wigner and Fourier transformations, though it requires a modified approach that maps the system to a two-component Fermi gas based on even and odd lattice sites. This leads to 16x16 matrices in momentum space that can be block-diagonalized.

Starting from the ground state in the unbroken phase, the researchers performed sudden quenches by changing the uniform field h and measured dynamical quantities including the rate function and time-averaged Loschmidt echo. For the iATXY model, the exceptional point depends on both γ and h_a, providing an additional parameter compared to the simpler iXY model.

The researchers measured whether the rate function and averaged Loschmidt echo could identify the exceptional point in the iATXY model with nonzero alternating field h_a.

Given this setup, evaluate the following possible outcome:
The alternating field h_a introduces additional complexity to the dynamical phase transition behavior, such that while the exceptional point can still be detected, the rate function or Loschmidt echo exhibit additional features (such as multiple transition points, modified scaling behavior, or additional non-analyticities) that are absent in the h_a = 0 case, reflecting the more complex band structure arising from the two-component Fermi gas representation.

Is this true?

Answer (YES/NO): YES